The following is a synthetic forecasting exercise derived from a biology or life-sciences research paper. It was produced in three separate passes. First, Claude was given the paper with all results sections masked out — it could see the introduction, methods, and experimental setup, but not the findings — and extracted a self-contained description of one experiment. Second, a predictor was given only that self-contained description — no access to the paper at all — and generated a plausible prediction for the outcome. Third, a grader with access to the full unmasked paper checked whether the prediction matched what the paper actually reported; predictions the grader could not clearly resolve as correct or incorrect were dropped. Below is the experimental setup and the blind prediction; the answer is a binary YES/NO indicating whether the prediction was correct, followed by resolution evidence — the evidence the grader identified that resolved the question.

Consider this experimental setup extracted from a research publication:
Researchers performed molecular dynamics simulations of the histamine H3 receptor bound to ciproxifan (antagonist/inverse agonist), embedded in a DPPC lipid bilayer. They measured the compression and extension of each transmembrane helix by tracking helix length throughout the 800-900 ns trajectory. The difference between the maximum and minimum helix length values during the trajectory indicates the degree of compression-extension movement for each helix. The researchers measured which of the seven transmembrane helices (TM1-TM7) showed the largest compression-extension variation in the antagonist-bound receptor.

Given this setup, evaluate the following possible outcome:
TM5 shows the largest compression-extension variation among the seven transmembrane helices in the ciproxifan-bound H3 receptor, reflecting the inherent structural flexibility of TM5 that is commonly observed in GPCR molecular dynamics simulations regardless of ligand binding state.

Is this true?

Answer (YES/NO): NO